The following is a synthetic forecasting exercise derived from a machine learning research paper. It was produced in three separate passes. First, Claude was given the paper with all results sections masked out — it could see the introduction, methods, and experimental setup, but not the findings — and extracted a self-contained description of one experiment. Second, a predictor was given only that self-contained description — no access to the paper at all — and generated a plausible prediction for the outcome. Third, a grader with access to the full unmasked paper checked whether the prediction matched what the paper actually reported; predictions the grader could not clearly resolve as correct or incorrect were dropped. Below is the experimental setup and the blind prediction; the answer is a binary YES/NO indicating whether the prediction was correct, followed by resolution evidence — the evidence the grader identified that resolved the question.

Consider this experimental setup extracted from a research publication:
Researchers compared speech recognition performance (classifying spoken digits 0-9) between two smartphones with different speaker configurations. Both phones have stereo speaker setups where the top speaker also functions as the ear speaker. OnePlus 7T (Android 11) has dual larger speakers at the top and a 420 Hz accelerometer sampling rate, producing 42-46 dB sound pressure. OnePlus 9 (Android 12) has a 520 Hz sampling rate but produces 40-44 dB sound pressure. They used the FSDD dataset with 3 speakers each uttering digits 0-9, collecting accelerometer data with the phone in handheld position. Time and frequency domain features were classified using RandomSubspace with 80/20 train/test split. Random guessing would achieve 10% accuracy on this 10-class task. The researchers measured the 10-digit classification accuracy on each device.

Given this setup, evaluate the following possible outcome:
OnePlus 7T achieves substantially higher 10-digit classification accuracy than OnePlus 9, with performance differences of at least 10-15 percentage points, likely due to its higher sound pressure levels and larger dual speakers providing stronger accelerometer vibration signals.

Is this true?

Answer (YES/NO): YES